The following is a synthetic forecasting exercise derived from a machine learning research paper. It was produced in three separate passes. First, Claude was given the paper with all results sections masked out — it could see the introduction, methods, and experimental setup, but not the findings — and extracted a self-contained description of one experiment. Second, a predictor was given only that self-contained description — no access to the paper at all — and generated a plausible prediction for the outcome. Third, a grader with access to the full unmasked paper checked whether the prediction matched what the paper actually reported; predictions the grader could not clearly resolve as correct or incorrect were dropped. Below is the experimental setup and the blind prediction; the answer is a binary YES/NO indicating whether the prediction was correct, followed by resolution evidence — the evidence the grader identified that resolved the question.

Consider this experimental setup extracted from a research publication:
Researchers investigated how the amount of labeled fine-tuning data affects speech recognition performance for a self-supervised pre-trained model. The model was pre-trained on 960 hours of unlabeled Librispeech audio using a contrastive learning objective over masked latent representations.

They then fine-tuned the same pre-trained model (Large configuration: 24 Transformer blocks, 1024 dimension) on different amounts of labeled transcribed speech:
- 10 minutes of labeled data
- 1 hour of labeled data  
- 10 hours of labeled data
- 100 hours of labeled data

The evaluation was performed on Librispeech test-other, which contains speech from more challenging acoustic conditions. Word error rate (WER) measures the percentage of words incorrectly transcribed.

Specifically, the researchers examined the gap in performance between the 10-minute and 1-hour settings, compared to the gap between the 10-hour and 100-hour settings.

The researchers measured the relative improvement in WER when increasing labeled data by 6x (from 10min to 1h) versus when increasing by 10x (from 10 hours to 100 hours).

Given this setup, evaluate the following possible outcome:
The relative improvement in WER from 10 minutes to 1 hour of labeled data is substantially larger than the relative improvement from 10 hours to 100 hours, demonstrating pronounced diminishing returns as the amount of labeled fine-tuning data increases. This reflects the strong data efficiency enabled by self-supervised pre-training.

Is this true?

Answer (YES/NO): YES